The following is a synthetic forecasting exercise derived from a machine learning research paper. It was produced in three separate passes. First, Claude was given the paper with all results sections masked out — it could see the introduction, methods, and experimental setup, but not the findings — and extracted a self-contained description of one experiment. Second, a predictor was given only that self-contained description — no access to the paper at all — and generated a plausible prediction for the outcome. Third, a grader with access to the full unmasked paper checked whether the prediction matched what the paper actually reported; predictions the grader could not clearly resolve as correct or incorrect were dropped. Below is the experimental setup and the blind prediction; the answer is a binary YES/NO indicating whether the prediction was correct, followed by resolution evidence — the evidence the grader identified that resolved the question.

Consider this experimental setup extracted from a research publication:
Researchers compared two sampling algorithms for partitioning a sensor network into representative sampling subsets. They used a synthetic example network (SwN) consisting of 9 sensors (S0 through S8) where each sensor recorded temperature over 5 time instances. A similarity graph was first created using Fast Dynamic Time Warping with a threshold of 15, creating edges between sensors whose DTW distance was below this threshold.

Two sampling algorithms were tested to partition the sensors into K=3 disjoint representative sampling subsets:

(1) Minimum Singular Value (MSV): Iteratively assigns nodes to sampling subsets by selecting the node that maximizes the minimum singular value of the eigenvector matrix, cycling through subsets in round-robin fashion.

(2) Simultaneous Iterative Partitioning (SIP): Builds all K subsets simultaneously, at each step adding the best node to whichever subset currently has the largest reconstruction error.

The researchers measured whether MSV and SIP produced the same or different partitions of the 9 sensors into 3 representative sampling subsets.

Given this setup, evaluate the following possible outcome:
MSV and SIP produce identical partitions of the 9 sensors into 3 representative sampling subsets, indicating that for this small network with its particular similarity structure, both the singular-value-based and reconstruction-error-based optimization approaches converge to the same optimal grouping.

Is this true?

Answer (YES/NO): NO